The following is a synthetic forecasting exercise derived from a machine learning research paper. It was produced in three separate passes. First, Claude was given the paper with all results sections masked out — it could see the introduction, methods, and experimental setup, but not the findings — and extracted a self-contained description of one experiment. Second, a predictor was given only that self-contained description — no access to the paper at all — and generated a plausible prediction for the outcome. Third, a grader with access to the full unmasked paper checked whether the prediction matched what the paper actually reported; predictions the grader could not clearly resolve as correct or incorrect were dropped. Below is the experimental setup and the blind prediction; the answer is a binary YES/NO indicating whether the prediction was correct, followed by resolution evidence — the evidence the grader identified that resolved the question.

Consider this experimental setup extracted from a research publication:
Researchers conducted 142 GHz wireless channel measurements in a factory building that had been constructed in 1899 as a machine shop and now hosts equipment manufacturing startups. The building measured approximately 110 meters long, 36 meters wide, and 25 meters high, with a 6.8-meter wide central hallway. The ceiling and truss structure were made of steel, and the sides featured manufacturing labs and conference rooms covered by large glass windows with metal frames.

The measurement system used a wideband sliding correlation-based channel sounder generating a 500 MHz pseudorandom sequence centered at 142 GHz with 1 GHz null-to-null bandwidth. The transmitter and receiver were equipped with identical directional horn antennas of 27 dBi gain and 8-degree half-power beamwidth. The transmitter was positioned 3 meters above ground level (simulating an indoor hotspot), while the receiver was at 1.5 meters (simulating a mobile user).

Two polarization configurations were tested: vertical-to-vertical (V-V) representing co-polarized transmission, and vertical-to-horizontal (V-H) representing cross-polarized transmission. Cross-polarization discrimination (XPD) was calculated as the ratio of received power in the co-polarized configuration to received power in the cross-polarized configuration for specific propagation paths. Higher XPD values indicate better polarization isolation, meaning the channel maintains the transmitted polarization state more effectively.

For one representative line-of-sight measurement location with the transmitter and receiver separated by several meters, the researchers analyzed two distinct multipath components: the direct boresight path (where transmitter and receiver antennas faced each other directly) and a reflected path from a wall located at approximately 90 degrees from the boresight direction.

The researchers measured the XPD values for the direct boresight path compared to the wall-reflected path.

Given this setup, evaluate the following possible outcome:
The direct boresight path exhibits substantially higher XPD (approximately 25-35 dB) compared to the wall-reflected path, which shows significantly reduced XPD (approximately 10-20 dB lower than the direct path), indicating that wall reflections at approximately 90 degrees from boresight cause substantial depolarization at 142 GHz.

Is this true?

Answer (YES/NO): NO